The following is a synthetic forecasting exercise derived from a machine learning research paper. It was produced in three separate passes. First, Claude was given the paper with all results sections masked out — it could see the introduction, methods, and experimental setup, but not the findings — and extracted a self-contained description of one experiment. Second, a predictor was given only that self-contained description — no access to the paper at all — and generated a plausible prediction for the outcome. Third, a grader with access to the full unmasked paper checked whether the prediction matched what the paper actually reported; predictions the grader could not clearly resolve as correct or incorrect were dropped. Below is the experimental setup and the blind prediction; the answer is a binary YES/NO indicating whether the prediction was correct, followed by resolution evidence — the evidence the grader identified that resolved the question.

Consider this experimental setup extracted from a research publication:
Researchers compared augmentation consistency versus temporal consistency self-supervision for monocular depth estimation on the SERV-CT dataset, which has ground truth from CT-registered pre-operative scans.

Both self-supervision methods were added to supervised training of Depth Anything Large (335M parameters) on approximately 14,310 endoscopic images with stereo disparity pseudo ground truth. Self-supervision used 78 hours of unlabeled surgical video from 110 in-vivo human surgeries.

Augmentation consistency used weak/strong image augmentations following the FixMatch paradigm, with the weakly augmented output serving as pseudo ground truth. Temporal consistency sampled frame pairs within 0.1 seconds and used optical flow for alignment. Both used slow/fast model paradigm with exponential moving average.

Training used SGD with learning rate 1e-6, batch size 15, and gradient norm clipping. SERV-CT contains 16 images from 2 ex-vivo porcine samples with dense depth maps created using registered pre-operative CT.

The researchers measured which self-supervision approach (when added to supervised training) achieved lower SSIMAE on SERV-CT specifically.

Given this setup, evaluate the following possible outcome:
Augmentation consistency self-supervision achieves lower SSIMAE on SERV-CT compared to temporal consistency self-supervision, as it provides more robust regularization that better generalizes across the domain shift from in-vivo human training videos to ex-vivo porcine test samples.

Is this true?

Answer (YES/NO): YES